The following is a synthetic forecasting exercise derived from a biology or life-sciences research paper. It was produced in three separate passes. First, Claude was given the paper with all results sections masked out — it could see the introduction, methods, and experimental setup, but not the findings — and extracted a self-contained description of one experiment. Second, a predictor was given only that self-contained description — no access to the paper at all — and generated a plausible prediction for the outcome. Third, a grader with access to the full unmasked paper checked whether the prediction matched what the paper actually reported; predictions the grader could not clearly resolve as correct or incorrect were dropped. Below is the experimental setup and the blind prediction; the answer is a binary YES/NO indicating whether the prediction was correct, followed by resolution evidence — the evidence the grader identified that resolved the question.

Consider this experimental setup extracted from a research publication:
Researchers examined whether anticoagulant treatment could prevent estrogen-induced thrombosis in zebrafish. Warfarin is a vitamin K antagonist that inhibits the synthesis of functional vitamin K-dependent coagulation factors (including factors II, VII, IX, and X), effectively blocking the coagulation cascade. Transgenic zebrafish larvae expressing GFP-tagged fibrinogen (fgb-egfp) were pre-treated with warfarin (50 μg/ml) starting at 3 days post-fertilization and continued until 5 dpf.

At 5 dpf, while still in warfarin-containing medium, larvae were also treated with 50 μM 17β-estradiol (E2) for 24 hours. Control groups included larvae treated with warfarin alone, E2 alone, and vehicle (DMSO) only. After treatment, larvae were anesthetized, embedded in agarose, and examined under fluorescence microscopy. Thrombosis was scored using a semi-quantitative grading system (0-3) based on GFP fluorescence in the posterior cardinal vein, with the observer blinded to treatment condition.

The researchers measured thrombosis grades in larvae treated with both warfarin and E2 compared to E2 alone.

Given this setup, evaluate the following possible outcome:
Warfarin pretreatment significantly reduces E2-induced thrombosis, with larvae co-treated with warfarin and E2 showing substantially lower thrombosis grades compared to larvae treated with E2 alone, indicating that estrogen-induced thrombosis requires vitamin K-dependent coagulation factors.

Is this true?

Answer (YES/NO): NO